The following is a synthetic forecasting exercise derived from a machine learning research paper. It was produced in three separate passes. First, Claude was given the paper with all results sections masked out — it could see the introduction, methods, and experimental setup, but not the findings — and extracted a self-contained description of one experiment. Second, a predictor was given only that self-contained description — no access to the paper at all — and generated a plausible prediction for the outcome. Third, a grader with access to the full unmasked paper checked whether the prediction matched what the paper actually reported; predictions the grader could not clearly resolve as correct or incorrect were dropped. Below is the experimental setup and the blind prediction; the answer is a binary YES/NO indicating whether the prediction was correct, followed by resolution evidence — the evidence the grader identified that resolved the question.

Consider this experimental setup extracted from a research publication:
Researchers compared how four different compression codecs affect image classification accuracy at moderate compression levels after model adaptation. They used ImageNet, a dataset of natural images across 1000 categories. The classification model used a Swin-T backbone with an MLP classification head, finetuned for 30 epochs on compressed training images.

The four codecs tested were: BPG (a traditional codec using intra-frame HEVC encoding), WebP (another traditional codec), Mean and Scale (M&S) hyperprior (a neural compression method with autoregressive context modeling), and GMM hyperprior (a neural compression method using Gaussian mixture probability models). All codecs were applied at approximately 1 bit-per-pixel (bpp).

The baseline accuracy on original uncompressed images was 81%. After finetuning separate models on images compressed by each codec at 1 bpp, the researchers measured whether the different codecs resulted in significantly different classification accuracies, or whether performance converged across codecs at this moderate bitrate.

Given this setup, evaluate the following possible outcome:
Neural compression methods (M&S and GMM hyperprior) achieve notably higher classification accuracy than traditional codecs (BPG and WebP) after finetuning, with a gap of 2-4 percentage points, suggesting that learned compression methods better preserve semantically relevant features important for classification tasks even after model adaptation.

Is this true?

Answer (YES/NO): NO